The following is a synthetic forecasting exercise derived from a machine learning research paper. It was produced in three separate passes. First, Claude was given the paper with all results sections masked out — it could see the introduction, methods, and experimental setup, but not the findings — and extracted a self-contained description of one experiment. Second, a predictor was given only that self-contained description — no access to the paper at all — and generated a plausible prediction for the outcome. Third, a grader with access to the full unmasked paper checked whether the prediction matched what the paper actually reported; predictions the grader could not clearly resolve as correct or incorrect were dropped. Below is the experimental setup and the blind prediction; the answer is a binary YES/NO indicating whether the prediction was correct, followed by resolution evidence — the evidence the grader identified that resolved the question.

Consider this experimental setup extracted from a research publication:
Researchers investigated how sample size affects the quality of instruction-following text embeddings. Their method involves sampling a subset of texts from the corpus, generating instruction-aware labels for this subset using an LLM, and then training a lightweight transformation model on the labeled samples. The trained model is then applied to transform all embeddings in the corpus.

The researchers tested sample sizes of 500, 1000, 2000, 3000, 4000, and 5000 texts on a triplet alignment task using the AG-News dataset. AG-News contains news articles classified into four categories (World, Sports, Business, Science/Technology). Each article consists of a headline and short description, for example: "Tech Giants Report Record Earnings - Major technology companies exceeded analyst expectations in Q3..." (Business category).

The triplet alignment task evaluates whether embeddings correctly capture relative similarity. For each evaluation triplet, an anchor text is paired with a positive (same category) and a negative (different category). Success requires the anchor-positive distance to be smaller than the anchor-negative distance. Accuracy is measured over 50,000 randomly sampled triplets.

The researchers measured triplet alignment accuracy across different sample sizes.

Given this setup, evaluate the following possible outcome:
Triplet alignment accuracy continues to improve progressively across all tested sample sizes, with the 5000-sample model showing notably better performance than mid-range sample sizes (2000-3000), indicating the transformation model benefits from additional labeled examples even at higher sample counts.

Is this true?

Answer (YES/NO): NO